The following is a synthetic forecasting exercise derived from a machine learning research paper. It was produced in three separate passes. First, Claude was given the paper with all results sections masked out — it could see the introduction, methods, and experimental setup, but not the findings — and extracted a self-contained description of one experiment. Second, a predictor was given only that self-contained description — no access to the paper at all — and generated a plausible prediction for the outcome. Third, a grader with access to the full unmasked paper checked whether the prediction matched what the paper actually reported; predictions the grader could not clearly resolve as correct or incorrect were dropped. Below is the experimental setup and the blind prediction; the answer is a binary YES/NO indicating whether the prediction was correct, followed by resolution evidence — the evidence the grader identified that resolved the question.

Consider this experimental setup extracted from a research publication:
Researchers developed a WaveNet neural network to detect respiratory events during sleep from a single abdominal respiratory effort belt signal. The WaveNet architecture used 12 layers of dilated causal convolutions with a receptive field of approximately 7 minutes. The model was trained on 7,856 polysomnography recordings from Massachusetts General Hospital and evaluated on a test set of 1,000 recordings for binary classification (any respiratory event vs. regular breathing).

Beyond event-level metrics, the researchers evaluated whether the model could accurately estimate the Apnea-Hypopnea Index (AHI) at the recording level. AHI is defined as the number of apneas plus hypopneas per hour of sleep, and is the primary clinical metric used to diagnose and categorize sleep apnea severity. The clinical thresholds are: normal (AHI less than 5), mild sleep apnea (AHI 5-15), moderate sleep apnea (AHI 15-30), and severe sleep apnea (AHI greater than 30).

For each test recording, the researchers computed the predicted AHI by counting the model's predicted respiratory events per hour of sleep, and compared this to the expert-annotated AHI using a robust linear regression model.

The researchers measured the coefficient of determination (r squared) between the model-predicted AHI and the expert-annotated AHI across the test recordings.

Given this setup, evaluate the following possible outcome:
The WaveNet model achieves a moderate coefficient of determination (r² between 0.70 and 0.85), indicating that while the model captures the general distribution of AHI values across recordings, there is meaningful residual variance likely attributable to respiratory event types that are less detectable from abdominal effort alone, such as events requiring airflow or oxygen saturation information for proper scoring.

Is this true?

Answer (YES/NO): NO